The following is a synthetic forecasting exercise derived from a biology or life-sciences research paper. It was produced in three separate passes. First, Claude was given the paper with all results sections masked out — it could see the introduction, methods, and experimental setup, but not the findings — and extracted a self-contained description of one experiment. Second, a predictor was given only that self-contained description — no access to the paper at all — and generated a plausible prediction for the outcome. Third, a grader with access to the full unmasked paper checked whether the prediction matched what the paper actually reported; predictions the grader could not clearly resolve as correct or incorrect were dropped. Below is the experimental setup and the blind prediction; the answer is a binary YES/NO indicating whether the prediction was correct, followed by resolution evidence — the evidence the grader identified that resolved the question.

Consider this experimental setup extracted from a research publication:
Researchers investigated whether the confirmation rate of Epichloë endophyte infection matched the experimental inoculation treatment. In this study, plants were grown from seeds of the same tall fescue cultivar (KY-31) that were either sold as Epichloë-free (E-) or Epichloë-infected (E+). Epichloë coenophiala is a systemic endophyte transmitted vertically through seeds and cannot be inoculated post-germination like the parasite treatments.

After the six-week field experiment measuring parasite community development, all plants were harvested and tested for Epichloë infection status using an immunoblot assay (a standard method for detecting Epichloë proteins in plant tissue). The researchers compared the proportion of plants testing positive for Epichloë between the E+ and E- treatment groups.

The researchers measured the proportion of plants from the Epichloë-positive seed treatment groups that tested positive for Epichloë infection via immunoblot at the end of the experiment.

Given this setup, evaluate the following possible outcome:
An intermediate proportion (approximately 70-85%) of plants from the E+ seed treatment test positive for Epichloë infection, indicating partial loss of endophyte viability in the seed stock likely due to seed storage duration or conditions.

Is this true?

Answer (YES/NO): NO